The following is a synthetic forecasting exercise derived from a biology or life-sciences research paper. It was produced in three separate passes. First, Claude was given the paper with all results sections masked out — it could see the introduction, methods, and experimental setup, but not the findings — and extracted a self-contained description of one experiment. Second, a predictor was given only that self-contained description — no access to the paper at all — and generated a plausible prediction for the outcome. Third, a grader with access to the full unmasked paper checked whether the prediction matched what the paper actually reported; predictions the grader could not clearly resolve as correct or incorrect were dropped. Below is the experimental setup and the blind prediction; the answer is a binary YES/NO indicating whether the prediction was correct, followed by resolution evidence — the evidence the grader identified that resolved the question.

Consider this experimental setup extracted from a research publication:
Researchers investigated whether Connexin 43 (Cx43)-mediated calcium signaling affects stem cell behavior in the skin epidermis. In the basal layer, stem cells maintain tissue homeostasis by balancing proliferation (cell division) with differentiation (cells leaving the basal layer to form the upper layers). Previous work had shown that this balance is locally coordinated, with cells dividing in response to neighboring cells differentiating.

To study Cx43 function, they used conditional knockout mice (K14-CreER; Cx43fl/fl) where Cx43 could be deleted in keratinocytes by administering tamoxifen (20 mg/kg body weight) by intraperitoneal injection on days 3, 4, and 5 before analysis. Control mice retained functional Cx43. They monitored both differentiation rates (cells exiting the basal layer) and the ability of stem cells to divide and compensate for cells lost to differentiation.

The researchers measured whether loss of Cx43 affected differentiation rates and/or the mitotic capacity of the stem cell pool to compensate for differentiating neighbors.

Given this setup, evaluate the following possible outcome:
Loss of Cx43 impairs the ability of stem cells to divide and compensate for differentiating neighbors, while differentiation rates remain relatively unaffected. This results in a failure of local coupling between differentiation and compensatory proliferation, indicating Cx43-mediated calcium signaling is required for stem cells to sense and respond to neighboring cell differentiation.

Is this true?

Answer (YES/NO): YES